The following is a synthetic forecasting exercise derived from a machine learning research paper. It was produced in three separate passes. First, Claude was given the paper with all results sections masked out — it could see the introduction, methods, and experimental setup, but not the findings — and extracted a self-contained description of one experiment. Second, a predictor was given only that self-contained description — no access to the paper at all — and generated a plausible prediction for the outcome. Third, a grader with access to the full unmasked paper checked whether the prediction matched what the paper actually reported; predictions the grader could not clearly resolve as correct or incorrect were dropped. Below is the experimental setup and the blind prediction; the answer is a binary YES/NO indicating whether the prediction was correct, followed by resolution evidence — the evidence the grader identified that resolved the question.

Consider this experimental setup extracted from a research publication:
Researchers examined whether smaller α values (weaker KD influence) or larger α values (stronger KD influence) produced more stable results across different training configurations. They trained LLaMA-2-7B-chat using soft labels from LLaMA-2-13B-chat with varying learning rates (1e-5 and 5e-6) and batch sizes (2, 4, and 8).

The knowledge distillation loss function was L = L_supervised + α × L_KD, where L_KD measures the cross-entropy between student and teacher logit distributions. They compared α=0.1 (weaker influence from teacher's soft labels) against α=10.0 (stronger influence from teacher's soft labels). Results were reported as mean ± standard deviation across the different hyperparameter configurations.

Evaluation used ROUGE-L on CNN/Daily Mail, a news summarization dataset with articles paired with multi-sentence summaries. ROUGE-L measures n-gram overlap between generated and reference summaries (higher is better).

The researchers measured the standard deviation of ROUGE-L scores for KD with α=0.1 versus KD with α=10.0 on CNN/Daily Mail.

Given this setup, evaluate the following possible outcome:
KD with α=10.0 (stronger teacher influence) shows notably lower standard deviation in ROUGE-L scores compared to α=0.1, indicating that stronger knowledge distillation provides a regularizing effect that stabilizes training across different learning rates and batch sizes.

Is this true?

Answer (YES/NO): YES